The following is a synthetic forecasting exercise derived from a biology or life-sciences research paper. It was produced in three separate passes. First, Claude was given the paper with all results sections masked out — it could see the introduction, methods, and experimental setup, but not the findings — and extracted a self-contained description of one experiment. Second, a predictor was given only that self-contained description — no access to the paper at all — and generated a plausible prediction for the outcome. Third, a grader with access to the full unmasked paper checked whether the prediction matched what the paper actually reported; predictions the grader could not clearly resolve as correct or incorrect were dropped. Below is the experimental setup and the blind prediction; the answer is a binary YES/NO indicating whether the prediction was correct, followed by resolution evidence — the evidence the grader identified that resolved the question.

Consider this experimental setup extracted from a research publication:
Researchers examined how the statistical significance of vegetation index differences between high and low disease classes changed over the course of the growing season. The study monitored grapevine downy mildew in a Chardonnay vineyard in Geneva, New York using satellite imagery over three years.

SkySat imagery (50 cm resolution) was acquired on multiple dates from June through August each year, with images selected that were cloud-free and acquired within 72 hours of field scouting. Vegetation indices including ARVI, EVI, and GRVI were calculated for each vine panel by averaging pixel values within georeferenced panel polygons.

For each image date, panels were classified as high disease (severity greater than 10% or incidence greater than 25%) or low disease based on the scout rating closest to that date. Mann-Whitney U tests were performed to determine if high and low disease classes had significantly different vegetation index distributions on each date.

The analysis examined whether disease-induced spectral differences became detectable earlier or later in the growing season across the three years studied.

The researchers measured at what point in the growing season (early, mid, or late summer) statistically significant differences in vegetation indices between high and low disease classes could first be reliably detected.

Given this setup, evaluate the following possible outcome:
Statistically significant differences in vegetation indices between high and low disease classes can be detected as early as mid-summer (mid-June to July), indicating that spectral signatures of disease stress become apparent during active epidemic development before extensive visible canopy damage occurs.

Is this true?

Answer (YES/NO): NO